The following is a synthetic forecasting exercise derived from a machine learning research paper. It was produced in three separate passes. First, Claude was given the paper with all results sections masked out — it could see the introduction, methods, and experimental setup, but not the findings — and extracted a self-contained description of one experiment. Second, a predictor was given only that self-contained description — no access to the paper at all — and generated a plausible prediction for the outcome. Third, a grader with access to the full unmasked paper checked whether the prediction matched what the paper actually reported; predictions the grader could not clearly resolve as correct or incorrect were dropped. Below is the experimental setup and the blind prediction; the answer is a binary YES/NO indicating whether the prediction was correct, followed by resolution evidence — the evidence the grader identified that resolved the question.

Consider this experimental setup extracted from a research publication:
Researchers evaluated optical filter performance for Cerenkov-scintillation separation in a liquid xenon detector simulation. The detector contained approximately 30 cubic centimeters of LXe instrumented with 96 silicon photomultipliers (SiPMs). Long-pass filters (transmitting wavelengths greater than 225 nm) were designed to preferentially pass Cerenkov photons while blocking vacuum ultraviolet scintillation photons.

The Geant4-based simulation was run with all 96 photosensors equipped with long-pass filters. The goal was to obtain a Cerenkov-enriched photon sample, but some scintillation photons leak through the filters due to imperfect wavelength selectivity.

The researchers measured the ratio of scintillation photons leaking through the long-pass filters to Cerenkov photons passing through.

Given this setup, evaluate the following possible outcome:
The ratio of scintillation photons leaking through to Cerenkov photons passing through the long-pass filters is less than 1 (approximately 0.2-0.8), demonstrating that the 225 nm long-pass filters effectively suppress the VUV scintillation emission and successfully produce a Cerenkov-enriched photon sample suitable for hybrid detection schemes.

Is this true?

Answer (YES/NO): NO